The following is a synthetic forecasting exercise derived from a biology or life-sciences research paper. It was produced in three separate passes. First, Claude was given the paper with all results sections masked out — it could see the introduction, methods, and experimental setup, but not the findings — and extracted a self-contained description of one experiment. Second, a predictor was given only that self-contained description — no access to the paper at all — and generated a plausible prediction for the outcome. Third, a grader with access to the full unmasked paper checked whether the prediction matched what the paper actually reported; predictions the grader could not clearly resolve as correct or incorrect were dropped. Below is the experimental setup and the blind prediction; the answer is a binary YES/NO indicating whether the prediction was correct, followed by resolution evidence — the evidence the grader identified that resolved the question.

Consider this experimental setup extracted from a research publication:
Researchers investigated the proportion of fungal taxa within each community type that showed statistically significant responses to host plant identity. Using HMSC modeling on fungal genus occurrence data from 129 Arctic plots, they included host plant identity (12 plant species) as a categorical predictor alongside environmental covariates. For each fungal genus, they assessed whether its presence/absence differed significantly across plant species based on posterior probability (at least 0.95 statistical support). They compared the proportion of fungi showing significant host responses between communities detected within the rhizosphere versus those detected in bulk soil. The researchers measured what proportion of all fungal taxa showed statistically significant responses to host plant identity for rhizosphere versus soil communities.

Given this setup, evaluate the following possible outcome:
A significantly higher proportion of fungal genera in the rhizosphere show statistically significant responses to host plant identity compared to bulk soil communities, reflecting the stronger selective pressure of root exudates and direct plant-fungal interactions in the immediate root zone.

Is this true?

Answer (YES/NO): NO